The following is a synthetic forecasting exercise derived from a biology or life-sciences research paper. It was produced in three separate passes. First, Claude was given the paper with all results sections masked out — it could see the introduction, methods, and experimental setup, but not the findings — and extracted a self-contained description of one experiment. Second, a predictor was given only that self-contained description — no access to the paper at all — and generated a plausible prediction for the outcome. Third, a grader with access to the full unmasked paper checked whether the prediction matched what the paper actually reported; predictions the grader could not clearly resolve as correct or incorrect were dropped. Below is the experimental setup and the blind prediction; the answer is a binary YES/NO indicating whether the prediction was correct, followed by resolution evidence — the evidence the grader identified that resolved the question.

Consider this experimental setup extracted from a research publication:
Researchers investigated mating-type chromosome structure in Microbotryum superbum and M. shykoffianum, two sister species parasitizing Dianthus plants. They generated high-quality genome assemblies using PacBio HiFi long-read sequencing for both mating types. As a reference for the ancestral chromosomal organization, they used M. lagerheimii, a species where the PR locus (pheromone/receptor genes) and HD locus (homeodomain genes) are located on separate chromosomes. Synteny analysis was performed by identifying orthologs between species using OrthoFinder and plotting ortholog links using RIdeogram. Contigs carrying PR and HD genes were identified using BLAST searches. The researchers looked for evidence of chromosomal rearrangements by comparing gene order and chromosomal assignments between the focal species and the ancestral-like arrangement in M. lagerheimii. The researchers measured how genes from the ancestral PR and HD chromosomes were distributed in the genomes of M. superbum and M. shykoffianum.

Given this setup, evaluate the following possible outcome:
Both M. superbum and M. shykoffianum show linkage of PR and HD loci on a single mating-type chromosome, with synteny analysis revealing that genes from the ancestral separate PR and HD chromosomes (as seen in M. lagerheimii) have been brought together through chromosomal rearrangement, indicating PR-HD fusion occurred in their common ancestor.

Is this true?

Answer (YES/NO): NO